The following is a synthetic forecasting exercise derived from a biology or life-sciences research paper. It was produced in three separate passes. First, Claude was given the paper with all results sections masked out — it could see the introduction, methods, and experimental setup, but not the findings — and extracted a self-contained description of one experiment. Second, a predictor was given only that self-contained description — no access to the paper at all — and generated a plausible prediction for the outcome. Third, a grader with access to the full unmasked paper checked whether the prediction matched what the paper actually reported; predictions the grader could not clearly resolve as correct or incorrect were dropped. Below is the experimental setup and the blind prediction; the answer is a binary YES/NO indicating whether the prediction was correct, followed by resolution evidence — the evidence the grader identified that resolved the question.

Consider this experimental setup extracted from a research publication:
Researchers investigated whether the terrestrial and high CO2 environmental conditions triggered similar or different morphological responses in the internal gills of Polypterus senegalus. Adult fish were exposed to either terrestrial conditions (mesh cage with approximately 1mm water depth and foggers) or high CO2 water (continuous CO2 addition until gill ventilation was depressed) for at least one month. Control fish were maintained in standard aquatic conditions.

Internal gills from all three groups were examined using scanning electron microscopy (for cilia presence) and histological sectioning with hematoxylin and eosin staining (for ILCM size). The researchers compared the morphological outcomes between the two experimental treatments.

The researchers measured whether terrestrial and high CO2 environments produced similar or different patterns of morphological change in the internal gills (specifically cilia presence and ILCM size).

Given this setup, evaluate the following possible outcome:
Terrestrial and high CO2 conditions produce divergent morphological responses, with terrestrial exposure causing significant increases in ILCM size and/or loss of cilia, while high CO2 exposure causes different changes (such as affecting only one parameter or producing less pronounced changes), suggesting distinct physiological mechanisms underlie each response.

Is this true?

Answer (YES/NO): NO